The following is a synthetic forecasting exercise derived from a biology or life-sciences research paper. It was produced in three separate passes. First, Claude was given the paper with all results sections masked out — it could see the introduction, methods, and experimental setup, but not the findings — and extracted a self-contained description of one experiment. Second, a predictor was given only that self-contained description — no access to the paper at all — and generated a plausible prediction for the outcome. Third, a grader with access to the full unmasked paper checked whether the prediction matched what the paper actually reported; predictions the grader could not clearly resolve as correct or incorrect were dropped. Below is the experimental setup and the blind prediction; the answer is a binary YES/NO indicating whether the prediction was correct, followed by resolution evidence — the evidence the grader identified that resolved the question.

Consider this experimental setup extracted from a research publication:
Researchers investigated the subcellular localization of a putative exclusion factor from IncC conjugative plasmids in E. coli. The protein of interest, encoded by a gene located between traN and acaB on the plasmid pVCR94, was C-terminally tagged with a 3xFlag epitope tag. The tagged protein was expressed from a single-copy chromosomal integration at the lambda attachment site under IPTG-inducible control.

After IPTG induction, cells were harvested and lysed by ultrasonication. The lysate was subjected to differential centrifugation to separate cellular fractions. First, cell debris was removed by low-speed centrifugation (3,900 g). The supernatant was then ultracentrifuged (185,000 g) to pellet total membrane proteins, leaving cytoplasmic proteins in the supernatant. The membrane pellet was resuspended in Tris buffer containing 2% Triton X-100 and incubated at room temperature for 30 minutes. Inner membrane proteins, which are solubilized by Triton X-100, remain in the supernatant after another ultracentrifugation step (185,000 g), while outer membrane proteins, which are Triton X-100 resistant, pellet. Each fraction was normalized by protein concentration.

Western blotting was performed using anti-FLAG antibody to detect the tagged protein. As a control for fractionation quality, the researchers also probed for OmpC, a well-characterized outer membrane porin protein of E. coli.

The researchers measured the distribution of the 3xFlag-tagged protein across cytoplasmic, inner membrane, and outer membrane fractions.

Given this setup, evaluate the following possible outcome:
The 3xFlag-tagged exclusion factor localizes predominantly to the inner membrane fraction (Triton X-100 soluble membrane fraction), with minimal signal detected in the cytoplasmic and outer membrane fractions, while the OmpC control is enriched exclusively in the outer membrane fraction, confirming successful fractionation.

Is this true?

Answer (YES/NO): NO